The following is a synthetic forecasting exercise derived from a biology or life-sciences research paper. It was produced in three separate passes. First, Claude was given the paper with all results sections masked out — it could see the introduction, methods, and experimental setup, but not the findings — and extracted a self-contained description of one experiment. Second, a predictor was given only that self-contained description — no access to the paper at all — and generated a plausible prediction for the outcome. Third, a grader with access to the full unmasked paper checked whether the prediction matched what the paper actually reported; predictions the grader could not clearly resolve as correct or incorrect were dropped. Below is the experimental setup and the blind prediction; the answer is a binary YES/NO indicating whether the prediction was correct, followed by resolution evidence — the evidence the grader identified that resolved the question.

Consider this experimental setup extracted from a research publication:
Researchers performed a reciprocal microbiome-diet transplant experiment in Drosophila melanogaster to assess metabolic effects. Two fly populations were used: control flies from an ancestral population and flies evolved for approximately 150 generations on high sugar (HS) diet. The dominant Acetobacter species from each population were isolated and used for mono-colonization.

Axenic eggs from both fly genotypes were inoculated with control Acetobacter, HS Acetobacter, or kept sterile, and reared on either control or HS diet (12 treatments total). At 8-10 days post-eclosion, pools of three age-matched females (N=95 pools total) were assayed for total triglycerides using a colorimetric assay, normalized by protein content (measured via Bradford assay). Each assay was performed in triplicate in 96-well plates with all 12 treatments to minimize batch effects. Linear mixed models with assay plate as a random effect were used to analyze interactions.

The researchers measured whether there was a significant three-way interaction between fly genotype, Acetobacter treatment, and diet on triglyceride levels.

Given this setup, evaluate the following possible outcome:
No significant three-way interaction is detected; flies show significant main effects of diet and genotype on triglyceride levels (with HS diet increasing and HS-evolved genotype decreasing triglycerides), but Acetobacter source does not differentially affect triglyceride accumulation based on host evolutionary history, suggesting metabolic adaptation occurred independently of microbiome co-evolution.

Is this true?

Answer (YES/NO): NO